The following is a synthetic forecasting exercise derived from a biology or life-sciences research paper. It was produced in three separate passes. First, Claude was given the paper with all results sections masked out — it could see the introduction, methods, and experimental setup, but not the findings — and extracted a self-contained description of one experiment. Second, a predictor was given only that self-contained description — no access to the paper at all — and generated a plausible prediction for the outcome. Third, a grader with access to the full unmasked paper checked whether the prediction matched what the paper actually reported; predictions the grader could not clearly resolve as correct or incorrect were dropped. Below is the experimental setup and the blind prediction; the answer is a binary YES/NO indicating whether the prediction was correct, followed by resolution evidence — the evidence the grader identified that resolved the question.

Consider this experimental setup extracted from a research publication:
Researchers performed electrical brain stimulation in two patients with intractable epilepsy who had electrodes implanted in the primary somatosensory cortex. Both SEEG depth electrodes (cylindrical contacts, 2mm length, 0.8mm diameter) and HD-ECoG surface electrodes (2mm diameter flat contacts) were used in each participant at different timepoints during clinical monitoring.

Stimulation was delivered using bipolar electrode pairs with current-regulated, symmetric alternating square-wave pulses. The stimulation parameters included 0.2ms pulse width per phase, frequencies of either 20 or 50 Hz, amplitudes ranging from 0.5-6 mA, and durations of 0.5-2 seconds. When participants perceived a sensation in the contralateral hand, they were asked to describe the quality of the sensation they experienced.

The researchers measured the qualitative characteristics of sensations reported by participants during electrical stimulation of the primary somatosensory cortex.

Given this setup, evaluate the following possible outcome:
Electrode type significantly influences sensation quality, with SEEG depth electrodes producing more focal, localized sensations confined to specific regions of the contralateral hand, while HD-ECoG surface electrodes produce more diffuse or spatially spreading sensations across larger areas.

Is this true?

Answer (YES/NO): YES